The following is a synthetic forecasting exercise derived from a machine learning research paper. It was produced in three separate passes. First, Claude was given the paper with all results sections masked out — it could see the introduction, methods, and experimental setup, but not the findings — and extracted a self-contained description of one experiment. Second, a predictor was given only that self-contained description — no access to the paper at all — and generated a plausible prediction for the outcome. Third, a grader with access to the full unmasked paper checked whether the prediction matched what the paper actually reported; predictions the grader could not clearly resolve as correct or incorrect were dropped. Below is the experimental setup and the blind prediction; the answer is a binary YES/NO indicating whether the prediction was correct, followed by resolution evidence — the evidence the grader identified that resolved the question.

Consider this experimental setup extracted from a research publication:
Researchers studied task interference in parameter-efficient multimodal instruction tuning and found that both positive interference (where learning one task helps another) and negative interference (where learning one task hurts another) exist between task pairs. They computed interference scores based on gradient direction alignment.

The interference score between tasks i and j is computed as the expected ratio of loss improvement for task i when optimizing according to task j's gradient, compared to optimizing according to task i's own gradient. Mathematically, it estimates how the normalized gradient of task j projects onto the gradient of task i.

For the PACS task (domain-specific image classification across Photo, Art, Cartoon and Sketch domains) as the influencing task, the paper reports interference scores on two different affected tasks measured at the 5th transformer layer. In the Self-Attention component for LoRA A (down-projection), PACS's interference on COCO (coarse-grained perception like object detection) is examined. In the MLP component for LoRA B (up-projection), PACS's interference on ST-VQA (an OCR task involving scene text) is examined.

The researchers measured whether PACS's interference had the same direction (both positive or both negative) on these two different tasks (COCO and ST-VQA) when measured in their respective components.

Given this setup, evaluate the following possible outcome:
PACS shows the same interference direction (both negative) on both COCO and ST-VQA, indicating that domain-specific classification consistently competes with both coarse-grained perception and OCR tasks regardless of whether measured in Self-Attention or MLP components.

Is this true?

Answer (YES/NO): NO